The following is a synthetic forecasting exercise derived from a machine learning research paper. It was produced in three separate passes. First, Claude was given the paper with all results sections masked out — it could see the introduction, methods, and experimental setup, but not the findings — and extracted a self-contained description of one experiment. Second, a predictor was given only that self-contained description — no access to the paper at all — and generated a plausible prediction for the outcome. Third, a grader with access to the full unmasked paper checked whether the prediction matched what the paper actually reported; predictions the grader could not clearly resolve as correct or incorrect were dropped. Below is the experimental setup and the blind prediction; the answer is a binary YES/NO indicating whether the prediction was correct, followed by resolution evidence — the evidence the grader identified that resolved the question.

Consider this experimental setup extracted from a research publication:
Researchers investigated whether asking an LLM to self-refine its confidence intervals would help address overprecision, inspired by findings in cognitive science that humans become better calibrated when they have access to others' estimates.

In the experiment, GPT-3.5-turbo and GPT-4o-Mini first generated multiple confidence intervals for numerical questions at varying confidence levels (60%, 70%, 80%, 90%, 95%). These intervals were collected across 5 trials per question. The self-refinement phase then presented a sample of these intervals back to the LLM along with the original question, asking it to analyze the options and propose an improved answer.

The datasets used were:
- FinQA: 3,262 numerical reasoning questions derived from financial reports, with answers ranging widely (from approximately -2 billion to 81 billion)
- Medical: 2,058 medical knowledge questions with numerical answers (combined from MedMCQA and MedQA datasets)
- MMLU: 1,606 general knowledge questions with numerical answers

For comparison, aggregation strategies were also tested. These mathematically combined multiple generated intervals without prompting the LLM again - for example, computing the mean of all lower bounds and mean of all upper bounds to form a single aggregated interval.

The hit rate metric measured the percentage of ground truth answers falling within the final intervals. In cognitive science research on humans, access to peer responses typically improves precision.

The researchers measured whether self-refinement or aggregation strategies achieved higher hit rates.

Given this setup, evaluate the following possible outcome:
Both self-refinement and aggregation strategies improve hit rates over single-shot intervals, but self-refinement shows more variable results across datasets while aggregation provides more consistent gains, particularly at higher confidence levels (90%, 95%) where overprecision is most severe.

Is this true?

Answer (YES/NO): NO